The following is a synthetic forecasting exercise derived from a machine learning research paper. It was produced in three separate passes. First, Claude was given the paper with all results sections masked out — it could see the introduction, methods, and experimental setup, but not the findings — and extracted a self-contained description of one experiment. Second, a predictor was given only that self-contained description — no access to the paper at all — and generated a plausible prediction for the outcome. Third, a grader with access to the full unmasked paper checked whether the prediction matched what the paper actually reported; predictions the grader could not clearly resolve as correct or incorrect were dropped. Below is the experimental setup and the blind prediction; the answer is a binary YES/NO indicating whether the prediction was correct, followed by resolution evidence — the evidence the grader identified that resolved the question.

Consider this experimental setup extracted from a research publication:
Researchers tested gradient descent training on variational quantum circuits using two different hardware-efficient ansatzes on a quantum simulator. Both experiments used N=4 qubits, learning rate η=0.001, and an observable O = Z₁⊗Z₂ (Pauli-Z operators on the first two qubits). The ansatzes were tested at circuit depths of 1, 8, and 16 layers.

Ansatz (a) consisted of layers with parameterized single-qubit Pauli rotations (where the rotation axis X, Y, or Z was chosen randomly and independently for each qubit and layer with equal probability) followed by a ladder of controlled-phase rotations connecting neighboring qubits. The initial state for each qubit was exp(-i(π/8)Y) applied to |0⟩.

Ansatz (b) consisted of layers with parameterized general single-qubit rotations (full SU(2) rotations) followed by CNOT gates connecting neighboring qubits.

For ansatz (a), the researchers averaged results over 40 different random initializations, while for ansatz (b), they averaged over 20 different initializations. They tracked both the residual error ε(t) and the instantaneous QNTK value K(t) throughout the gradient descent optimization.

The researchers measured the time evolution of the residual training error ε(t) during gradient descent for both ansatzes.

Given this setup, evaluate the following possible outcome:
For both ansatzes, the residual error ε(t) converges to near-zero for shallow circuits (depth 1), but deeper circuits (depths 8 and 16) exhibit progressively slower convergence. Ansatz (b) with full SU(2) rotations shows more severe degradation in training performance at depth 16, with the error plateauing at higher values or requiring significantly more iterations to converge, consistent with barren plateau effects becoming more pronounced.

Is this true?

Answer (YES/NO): NO